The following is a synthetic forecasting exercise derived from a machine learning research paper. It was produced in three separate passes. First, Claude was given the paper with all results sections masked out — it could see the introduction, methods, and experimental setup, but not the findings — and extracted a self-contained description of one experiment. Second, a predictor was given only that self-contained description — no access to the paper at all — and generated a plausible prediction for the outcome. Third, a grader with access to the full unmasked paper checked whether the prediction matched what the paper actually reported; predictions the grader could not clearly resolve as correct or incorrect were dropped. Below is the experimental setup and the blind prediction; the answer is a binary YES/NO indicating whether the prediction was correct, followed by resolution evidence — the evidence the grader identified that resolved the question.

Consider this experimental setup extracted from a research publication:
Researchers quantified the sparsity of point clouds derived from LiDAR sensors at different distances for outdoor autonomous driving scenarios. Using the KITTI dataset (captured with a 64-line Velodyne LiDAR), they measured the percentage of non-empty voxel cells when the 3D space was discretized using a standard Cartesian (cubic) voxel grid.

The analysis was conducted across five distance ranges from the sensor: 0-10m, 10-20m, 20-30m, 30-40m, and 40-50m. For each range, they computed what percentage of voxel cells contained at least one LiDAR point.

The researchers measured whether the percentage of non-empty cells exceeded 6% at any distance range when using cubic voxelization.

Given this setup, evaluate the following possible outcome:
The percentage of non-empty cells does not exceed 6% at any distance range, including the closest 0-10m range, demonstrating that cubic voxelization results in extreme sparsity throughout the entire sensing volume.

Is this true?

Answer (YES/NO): YES